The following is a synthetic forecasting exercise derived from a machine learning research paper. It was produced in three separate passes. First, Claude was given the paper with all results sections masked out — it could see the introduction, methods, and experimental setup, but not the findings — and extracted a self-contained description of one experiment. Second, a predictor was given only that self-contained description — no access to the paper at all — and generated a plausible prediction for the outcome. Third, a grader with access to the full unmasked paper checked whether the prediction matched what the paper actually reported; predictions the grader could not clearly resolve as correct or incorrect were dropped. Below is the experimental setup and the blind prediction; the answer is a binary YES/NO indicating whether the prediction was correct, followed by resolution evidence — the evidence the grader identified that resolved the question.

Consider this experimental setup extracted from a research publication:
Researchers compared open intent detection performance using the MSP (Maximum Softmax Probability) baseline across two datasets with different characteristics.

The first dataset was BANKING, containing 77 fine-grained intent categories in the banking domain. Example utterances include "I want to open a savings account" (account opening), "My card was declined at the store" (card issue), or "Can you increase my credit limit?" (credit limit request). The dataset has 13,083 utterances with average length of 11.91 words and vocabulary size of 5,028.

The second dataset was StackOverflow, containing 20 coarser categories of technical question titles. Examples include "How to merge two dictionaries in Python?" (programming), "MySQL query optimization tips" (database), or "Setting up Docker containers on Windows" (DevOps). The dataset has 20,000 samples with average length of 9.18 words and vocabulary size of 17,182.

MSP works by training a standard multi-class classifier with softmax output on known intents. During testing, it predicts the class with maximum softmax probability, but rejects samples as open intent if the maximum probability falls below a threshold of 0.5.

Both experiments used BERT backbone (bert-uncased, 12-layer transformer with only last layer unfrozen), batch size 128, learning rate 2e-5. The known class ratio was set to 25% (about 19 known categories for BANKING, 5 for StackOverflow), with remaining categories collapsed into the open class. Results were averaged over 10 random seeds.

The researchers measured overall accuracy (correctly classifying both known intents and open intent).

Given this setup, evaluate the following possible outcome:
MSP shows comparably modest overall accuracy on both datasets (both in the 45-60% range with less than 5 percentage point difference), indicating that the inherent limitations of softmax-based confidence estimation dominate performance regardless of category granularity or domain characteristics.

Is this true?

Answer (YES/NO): NO